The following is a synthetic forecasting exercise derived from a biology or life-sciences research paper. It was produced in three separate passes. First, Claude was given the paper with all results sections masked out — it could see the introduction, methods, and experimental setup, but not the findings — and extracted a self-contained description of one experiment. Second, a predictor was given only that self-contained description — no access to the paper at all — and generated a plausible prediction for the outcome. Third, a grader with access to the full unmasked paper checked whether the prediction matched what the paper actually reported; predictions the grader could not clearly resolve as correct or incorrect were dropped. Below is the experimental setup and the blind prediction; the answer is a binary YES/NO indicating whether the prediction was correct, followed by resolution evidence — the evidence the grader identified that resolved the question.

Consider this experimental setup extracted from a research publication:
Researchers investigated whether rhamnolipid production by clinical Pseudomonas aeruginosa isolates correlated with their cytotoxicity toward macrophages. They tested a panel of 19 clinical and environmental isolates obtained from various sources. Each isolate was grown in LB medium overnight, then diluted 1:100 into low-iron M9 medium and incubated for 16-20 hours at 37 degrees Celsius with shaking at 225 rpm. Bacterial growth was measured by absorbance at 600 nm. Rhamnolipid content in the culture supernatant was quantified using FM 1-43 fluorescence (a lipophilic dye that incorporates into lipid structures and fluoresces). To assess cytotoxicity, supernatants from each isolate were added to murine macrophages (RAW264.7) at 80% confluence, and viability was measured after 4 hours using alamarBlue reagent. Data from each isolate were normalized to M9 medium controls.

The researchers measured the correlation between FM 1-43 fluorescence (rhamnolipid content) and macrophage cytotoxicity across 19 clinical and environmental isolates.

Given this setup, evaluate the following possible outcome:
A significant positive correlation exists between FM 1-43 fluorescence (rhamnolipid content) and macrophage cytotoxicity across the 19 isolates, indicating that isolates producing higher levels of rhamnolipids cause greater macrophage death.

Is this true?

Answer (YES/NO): YES